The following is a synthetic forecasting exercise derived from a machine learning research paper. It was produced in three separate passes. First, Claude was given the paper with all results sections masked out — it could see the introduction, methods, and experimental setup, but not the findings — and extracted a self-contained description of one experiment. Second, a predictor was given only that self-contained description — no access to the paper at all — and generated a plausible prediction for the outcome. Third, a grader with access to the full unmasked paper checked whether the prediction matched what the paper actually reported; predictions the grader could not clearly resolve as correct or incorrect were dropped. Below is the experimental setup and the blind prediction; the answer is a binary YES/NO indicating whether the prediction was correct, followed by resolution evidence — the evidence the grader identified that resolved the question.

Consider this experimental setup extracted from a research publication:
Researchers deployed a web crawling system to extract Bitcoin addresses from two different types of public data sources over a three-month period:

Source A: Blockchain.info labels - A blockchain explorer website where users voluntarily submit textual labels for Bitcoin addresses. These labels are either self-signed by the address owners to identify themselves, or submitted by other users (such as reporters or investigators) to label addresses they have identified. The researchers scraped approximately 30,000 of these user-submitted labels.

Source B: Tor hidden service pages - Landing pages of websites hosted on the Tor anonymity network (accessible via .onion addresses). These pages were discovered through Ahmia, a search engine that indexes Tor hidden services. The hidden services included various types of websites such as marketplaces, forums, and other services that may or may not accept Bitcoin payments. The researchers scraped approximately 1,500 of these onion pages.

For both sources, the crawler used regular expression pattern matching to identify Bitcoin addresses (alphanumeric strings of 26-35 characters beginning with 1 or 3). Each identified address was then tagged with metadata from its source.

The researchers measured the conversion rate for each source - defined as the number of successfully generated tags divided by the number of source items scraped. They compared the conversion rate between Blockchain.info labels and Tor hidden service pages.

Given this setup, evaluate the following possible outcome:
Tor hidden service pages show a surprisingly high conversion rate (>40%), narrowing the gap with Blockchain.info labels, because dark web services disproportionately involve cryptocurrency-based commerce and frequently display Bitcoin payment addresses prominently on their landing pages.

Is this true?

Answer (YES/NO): NO